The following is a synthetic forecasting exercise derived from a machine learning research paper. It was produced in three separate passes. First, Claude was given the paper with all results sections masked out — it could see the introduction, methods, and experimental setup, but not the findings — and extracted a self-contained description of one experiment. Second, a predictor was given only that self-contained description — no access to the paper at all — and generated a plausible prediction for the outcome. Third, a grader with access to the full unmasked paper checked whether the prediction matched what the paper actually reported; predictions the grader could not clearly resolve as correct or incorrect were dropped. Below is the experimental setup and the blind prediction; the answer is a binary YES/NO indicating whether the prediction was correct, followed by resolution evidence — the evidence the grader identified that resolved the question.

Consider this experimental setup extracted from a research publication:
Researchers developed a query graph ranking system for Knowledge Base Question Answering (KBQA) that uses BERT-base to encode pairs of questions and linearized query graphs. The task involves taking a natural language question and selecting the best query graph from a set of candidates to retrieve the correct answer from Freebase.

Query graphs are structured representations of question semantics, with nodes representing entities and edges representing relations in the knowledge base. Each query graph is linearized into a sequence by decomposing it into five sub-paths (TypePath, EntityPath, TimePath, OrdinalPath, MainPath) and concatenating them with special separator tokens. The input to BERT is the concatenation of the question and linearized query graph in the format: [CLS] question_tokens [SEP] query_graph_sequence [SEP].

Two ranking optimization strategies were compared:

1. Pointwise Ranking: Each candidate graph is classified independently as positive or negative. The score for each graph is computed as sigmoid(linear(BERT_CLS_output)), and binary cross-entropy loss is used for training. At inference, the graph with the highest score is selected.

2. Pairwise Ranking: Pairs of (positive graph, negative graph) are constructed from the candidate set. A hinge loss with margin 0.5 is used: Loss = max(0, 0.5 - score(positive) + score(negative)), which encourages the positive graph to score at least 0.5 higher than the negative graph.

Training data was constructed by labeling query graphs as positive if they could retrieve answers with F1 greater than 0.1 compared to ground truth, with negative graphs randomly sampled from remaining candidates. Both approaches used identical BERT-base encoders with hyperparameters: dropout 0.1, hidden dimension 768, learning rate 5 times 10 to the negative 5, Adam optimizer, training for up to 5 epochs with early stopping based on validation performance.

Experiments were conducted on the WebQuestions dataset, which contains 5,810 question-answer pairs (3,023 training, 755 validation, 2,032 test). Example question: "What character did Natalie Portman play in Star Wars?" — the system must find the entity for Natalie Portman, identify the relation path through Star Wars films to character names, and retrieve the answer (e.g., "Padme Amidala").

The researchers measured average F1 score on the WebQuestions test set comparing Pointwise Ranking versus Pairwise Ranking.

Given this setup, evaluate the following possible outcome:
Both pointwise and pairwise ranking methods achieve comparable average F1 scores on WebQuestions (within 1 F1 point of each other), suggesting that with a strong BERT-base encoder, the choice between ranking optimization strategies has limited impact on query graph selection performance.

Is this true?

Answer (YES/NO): NO